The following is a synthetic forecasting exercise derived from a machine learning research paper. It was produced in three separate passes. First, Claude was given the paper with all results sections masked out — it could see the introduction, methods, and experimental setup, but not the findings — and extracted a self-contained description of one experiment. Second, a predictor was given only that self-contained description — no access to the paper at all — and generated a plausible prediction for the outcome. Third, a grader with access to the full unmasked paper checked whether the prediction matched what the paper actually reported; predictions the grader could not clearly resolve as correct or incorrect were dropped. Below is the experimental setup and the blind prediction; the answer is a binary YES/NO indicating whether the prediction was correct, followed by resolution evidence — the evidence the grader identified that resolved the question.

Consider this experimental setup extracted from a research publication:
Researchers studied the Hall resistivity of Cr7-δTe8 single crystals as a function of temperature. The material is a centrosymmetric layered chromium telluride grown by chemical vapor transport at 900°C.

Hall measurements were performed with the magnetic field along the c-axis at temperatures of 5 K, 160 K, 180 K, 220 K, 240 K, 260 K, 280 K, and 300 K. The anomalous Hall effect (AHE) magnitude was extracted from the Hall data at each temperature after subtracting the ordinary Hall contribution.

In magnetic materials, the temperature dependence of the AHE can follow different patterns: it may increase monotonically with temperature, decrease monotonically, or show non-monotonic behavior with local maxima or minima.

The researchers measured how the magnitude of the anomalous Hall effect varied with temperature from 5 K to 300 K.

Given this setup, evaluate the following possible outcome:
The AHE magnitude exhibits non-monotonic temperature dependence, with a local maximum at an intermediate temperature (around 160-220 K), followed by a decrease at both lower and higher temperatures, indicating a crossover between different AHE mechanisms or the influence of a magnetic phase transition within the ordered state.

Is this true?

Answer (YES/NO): NO